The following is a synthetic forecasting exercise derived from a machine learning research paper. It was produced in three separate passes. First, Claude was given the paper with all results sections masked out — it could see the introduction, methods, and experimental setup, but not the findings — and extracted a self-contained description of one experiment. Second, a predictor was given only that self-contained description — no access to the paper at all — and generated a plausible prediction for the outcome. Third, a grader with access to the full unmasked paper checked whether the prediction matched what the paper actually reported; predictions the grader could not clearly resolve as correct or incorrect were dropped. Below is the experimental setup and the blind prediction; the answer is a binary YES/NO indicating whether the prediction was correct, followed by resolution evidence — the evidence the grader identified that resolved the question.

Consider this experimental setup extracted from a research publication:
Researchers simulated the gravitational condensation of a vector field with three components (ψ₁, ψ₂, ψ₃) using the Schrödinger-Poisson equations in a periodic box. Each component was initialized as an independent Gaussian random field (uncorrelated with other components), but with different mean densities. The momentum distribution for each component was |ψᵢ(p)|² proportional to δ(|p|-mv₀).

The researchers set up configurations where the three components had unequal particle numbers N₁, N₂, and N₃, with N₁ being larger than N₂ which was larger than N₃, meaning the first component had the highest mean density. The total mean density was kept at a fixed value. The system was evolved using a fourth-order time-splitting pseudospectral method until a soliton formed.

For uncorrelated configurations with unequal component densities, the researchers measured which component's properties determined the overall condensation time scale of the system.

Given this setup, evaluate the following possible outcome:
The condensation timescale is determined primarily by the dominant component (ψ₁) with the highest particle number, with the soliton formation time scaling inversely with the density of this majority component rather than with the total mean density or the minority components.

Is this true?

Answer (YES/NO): NO